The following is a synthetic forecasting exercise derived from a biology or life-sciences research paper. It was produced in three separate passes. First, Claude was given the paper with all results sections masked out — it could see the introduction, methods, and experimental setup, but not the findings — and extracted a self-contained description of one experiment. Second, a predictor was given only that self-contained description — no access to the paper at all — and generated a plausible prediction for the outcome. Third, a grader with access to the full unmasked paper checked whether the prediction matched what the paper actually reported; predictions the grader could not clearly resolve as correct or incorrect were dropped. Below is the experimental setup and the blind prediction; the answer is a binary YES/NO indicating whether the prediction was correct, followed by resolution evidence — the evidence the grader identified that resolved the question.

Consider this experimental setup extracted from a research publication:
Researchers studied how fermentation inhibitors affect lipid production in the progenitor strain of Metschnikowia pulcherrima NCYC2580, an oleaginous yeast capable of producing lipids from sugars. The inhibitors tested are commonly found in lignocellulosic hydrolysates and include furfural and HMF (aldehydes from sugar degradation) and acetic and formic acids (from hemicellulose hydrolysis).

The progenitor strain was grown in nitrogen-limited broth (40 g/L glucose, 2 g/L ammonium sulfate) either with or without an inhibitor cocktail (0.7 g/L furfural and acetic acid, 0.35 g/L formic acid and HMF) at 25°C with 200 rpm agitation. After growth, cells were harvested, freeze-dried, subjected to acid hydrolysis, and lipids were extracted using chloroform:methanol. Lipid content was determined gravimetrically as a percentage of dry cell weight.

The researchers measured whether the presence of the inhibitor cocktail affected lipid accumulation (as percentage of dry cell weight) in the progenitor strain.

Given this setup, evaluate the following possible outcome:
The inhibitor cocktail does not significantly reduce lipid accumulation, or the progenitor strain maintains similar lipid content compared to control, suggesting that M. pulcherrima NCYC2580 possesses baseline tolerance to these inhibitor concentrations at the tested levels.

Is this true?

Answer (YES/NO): YES